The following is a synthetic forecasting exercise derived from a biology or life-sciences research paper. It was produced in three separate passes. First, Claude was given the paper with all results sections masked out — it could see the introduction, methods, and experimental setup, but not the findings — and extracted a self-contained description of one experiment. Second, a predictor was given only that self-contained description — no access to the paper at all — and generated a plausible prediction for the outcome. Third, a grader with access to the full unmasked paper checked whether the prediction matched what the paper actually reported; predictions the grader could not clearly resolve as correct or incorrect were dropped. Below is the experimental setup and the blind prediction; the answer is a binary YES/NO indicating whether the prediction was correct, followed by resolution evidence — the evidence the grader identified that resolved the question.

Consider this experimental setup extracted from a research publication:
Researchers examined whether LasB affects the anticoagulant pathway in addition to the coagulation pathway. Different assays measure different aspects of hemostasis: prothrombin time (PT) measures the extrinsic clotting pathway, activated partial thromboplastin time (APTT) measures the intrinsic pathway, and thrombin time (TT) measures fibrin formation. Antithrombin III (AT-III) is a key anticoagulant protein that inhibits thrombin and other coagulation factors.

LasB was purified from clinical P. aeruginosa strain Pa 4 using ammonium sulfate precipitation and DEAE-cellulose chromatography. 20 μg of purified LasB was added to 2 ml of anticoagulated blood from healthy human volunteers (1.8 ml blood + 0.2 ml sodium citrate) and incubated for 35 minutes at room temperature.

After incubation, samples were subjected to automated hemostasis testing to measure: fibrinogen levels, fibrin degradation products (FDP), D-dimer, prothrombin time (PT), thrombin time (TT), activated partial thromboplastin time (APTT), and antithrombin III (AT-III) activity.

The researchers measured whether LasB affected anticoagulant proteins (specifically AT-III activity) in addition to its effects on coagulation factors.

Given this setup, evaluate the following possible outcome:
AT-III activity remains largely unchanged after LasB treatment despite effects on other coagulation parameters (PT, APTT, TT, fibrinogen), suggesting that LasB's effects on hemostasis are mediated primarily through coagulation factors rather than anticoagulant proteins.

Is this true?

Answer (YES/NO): NO